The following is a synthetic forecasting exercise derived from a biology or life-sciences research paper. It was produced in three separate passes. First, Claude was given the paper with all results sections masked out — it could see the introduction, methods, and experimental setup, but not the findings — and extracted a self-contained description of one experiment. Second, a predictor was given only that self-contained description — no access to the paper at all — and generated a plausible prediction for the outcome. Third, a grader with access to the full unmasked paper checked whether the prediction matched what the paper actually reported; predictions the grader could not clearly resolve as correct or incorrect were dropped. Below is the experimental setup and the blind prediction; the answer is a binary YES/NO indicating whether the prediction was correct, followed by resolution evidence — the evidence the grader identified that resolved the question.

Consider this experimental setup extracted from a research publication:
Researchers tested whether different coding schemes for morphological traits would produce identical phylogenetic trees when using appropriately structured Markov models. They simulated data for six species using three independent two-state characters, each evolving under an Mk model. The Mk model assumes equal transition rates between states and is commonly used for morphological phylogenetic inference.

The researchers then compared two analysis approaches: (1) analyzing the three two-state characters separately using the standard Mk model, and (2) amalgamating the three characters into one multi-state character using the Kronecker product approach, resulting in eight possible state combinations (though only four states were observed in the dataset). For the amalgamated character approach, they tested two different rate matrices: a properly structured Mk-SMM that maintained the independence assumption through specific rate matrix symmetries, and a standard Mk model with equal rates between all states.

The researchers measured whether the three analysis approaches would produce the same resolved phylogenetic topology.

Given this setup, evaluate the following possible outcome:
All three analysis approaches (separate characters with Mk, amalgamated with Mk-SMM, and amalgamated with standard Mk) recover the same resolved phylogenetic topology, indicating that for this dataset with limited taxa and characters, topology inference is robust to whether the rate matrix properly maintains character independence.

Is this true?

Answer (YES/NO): NO